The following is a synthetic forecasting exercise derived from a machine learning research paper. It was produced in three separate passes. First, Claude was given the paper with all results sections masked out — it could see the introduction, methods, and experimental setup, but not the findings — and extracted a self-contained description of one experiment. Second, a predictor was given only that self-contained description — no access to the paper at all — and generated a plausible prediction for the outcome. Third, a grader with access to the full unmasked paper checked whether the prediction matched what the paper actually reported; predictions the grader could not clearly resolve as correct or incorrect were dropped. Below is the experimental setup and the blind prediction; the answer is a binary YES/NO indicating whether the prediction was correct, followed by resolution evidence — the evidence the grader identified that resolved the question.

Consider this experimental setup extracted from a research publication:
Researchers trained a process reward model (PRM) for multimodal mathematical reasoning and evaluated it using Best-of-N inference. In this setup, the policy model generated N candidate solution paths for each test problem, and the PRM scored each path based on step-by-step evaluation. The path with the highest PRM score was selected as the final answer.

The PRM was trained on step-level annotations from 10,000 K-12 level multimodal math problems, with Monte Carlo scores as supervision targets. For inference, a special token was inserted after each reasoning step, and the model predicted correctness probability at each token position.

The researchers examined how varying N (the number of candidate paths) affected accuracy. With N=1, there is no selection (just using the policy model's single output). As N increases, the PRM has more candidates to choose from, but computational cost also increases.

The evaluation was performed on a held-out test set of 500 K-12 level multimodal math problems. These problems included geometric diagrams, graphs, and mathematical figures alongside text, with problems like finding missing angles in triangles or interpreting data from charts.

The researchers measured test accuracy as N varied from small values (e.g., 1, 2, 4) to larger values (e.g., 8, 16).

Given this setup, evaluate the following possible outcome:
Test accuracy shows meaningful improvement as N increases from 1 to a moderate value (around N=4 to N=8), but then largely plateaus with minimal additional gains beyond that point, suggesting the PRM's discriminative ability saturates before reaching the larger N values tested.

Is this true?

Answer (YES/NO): NO